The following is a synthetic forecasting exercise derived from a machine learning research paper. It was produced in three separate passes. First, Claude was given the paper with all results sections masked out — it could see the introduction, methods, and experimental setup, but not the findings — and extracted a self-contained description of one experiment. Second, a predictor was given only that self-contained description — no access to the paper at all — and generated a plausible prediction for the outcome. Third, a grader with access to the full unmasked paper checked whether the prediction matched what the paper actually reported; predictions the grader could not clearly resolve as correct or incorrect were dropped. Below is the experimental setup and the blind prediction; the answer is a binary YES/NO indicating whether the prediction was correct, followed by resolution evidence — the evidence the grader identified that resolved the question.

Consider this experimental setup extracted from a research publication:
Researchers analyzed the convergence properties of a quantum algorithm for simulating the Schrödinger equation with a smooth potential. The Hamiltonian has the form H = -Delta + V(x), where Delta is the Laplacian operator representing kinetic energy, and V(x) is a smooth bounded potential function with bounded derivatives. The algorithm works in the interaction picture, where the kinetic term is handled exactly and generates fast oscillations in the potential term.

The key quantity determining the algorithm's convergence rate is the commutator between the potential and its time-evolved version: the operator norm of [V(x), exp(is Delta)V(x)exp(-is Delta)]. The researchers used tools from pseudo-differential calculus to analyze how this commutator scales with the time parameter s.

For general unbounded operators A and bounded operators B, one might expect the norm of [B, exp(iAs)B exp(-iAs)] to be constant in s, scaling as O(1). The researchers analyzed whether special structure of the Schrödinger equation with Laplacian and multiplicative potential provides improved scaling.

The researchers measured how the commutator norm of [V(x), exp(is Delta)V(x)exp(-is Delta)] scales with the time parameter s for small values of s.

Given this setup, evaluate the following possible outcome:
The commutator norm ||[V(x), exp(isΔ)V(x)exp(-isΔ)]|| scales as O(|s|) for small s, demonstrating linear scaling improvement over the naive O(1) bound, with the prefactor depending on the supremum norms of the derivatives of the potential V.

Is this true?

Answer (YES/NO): YES